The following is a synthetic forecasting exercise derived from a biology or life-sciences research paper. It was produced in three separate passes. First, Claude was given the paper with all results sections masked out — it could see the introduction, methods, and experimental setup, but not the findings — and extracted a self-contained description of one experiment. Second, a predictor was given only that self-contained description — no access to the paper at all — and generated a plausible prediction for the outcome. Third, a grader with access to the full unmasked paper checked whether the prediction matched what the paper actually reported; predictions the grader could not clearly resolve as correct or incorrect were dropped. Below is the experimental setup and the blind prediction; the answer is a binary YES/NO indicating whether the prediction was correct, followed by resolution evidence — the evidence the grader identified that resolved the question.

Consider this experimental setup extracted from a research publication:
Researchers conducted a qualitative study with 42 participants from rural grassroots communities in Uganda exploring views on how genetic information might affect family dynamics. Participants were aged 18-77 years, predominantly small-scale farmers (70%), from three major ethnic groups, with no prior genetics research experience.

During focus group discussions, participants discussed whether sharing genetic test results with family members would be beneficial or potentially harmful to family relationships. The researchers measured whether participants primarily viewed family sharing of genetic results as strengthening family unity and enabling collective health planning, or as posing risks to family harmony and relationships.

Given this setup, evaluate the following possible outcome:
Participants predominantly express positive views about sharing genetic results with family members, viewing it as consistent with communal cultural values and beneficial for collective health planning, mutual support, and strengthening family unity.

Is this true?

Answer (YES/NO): YES